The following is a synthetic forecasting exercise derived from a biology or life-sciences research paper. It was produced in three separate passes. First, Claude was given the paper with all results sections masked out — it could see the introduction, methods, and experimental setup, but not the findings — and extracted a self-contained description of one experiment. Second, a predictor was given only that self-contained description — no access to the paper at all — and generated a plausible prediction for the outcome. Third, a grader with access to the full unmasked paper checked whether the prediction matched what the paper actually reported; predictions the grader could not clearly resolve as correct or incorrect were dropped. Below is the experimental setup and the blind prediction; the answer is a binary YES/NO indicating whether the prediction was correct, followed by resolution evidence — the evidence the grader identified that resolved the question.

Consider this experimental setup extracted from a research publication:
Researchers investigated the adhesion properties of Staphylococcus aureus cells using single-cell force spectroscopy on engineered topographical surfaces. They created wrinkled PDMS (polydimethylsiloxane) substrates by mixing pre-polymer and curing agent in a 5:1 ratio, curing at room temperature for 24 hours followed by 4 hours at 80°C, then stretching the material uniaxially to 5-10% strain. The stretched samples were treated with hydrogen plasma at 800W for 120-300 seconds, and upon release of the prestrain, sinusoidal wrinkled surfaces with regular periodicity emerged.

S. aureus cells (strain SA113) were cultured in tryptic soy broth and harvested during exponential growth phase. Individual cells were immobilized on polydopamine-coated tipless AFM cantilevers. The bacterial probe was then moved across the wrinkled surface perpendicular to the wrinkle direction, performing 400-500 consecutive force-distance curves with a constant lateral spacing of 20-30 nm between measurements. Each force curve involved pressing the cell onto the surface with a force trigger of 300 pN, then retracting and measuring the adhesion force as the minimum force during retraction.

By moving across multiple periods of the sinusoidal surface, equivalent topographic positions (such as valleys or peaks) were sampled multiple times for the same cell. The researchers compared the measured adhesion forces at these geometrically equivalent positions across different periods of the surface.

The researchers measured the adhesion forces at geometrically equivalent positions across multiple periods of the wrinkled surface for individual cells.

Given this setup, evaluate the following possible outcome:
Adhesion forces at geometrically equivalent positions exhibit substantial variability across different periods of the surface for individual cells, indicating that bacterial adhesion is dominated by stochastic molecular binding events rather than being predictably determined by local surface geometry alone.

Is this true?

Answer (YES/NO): NO